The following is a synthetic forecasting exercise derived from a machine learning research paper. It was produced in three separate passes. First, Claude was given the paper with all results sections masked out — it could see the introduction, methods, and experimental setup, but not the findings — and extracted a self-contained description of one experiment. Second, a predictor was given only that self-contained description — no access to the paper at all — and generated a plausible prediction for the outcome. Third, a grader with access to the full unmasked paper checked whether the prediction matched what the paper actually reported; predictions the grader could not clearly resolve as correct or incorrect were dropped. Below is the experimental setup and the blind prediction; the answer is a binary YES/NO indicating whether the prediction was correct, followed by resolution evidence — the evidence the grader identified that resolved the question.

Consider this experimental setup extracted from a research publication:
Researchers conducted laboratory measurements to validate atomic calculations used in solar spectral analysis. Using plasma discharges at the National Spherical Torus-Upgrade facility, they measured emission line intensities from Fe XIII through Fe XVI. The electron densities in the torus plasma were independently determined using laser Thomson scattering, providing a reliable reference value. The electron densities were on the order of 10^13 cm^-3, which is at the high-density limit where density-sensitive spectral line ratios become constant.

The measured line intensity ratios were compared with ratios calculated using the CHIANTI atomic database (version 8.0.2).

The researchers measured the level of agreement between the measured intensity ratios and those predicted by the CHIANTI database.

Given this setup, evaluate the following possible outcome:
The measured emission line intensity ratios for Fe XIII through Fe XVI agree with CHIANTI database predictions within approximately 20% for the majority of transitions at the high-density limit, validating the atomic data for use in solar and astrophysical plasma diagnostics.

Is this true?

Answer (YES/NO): NO